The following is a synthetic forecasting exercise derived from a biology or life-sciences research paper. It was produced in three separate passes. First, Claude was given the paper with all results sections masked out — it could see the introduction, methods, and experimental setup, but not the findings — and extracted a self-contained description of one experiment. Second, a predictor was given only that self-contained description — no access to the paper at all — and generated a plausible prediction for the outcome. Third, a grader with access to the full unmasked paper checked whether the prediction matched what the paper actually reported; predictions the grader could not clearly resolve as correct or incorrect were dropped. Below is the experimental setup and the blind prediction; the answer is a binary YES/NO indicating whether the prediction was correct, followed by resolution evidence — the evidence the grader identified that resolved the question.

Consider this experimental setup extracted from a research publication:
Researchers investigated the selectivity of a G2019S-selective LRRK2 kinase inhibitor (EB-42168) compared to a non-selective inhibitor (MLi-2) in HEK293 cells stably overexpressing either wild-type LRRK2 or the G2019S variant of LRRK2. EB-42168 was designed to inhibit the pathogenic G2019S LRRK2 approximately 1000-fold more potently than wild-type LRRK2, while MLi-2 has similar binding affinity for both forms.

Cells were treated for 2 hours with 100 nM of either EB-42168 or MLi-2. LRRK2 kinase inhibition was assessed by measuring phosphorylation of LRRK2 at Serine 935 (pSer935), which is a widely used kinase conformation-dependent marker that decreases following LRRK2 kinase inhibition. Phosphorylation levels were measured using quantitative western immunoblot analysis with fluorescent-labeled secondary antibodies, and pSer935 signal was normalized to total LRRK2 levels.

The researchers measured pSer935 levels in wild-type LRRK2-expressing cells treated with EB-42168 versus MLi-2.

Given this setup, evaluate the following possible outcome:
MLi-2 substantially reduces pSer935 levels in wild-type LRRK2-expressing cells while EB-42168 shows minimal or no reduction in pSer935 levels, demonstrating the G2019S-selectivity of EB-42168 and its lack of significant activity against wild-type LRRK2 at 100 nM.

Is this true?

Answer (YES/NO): YES